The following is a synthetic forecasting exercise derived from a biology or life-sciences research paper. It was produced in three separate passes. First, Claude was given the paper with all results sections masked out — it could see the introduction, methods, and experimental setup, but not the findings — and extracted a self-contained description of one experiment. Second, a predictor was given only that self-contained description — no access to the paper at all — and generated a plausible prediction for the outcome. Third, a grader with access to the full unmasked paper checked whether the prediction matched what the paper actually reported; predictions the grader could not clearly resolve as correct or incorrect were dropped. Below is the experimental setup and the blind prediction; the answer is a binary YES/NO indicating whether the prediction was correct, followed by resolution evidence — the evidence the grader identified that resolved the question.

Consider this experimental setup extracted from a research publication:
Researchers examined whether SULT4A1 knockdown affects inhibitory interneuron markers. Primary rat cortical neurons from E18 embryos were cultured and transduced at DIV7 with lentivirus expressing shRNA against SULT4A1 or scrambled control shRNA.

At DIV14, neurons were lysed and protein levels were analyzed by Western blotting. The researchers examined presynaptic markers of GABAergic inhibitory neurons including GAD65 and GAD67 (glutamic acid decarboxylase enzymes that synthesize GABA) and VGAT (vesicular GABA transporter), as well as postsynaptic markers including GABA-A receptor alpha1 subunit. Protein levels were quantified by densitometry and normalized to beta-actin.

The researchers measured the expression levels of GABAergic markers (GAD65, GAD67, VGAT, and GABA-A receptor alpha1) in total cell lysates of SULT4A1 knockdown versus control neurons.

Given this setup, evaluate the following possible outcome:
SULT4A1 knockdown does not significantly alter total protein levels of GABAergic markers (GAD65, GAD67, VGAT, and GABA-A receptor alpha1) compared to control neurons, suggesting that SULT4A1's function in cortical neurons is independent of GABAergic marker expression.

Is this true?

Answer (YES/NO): NO